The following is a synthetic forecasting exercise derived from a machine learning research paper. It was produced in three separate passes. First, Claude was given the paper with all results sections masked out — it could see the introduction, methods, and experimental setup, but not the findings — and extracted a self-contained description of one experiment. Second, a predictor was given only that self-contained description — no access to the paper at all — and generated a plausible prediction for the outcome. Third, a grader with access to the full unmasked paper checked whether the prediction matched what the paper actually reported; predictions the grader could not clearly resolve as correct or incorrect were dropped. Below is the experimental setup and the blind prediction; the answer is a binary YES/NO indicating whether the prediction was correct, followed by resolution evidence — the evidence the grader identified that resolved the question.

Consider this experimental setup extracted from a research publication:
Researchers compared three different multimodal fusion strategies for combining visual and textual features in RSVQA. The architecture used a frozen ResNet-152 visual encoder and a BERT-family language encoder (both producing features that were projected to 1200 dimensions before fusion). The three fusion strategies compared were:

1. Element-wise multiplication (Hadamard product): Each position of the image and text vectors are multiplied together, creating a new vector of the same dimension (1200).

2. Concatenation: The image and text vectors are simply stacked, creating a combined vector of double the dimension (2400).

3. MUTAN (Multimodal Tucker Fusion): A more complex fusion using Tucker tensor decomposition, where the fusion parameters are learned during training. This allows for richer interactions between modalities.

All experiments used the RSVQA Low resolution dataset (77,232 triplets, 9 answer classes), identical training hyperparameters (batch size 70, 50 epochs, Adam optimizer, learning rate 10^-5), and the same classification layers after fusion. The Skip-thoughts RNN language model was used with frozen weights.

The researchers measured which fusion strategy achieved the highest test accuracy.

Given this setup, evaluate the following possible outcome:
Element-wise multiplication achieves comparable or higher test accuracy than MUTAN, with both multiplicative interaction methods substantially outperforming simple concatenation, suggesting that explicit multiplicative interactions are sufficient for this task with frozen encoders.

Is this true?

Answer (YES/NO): NO